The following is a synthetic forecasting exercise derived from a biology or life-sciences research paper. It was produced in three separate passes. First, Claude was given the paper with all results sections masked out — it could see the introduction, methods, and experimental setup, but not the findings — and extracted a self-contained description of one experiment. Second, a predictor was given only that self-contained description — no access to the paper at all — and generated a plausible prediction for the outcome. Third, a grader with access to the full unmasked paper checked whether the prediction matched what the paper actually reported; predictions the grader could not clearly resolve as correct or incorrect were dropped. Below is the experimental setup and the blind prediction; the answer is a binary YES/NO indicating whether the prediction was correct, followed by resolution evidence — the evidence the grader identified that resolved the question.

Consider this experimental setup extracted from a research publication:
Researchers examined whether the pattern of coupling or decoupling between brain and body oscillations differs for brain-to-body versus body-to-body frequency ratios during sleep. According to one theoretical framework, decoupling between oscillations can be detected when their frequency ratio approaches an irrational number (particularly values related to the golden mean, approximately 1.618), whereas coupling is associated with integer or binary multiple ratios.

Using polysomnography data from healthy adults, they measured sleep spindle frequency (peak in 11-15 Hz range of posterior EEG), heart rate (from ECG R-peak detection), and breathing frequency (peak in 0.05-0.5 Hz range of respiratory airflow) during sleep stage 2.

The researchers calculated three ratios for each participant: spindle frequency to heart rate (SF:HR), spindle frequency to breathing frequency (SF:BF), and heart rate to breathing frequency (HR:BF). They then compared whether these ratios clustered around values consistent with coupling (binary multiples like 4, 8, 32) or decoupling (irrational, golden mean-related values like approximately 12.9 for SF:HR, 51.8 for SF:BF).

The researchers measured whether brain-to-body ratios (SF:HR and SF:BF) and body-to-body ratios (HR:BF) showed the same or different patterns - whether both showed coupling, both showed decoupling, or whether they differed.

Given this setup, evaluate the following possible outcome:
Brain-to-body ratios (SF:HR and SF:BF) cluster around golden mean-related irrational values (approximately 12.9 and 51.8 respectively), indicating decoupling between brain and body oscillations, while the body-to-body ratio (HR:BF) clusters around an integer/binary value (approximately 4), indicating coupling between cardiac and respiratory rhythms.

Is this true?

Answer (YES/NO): YES